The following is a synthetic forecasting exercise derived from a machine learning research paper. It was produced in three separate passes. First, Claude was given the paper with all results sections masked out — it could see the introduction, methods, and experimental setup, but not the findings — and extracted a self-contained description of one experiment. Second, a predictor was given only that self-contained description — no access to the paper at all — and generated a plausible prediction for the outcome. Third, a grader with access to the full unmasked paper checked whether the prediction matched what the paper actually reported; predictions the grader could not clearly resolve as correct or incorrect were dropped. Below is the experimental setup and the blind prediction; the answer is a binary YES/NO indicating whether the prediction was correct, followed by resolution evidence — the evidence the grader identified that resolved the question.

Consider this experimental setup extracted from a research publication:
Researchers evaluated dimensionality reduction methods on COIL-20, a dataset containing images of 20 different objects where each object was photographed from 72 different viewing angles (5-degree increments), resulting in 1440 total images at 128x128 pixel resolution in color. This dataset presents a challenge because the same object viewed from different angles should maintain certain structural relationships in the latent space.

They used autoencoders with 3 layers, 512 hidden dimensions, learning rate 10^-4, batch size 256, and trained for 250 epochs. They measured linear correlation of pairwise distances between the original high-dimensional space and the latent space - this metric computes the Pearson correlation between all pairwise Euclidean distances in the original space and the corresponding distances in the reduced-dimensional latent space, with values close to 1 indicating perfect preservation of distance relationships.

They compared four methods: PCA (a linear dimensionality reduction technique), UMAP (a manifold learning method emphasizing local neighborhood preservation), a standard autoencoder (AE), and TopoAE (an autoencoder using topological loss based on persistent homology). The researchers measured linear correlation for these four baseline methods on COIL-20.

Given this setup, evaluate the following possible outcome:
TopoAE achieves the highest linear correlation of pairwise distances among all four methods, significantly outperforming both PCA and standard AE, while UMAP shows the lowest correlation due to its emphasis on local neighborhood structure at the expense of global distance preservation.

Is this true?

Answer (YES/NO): NO